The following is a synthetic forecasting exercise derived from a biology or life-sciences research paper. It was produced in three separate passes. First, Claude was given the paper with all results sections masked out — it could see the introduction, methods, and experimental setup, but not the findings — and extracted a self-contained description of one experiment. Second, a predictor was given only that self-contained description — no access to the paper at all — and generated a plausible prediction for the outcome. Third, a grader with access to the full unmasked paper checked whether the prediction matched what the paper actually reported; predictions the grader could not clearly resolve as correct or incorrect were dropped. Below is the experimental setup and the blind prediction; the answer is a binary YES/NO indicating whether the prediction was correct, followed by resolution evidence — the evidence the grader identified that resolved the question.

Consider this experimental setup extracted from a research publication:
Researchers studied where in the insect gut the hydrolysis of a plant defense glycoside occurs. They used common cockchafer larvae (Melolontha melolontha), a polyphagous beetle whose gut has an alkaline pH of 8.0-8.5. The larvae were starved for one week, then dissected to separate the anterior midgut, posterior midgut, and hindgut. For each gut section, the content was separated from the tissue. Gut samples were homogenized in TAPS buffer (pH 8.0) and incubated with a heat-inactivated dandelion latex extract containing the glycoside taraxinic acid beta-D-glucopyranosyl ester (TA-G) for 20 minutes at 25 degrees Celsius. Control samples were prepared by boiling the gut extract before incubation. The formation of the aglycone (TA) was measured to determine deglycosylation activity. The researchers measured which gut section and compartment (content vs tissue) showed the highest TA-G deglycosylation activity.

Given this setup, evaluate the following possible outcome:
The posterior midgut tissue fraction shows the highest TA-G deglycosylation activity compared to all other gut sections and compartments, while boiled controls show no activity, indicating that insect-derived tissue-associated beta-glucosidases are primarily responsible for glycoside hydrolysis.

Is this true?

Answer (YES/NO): NO